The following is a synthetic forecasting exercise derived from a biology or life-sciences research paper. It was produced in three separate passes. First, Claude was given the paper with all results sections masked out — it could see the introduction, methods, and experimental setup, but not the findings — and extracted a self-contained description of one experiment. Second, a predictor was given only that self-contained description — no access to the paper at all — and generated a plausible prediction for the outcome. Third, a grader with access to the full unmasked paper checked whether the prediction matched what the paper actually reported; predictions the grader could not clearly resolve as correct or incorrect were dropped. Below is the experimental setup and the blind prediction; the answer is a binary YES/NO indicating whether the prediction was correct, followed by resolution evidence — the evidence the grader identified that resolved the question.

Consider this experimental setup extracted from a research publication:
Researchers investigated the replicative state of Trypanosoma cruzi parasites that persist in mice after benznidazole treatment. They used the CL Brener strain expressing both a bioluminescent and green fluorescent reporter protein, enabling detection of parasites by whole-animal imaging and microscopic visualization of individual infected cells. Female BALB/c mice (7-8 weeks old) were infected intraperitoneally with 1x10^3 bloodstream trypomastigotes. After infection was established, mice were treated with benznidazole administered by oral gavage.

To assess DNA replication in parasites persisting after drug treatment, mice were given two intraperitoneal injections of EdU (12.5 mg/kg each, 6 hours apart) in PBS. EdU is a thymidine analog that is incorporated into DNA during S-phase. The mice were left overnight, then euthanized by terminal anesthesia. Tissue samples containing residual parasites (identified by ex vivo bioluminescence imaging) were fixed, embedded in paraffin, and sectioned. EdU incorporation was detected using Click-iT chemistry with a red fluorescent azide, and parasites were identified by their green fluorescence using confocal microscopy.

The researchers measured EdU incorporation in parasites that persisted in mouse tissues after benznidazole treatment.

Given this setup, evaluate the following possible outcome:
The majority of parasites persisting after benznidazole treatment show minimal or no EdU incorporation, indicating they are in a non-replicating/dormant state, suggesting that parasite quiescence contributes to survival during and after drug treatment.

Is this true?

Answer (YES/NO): YES